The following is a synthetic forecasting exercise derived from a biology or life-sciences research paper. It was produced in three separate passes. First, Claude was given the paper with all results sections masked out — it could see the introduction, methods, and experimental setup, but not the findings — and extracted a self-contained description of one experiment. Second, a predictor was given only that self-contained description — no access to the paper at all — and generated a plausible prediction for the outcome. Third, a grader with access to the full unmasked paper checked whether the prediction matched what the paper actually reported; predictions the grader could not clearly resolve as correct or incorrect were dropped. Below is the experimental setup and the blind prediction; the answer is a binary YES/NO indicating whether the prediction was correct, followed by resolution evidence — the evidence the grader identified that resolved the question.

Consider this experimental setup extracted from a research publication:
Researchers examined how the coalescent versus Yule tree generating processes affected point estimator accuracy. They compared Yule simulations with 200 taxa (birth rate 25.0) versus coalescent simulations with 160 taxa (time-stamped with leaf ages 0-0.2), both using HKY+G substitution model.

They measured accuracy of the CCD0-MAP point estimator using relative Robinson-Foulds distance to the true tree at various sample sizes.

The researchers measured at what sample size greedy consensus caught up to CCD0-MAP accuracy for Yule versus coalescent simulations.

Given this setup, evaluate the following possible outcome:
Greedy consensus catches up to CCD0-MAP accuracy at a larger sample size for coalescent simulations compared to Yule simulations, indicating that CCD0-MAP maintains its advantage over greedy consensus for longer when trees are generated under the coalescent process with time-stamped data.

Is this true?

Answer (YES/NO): YES